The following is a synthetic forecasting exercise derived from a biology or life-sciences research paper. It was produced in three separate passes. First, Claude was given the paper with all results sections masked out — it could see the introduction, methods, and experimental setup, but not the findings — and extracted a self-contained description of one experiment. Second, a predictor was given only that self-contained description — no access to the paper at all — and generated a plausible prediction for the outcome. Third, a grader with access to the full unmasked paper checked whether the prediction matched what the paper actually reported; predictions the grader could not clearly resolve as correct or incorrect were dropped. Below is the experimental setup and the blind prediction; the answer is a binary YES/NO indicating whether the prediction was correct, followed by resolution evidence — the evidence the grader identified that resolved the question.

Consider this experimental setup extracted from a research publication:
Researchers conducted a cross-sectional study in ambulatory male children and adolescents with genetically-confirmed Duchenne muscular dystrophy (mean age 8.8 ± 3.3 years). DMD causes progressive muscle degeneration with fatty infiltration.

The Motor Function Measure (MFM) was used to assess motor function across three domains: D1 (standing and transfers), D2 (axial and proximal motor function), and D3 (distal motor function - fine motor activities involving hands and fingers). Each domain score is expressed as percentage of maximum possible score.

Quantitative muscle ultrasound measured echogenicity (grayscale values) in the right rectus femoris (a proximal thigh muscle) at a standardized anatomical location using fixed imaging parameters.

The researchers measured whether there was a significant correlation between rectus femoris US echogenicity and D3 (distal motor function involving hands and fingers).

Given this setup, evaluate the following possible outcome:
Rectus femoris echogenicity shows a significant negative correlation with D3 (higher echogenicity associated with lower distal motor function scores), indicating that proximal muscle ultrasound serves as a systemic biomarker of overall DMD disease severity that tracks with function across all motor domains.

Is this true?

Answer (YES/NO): NO